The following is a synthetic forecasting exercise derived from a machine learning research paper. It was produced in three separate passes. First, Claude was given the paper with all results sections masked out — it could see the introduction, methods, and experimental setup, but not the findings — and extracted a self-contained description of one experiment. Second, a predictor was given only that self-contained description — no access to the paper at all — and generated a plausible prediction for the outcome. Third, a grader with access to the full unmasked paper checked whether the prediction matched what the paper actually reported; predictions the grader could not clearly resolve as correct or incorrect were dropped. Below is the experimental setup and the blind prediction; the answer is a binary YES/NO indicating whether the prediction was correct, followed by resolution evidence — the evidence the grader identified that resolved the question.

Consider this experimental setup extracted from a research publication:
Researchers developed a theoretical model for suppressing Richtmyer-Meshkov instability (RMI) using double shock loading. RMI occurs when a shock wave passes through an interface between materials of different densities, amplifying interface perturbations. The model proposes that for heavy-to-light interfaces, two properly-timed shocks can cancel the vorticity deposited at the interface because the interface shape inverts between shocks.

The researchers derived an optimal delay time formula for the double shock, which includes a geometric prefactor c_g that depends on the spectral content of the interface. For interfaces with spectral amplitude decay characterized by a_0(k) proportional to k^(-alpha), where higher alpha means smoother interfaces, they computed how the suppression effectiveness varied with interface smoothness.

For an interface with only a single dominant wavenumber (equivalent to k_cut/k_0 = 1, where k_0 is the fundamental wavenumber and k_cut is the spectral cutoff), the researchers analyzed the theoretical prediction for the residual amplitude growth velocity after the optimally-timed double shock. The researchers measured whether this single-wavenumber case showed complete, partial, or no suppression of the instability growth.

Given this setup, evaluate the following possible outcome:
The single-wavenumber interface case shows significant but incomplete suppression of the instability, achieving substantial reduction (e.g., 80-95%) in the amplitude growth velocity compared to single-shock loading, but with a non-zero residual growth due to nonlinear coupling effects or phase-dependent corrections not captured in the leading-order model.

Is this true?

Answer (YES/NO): NO